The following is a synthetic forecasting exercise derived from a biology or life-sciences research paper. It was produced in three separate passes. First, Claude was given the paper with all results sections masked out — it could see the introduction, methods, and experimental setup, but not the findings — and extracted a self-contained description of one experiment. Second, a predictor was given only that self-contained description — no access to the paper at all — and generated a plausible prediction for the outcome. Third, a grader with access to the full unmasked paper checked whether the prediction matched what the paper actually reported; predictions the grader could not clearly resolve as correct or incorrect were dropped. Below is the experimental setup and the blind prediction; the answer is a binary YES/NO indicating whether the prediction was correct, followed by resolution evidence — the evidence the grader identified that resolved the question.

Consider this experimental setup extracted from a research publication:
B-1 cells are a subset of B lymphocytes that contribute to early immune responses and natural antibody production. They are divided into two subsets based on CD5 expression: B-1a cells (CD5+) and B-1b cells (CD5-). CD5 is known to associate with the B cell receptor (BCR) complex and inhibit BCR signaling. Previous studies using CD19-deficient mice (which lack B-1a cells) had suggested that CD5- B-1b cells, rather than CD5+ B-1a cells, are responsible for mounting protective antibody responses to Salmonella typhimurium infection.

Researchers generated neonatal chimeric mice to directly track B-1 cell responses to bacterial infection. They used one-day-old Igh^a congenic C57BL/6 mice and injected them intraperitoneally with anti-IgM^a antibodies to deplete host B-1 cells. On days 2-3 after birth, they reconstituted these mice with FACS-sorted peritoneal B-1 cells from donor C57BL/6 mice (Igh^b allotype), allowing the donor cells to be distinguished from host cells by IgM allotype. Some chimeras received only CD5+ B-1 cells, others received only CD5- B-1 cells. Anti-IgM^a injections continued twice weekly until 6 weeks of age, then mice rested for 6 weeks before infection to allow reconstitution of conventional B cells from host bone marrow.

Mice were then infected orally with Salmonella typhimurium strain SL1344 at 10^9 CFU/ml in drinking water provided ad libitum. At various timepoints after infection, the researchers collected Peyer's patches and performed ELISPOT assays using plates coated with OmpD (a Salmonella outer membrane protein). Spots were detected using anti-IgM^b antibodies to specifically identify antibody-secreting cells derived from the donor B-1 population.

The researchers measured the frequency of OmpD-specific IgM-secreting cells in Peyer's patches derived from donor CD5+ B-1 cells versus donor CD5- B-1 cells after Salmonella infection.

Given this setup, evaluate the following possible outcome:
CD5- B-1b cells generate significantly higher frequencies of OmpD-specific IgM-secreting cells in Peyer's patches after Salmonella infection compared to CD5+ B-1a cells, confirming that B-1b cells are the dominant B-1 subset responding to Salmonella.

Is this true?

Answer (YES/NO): NO